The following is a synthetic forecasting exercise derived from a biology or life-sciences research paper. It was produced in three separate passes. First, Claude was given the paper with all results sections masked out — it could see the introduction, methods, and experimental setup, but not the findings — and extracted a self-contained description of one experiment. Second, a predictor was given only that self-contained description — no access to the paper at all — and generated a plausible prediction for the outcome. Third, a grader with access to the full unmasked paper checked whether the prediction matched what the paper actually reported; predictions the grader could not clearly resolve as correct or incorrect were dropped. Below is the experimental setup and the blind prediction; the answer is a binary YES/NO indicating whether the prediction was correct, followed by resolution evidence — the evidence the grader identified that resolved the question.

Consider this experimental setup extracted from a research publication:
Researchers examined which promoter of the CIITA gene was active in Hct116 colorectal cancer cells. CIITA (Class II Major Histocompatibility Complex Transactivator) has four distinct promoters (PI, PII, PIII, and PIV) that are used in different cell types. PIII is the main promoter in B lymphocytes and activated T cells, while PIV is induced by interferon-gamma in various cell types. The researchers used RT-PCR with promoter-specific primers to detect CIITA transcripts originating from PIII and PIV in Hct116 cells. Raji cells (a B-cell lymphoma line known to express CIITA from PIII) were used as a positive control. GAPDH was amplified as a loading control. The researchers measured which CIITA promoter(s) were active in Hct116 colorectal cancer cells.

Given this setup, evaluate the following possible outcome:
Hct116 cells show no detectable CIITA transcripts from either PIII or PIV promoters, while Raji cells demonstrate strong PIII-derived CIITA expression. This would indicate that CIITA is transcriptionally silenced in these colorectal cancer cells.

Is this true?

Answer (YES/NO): NO